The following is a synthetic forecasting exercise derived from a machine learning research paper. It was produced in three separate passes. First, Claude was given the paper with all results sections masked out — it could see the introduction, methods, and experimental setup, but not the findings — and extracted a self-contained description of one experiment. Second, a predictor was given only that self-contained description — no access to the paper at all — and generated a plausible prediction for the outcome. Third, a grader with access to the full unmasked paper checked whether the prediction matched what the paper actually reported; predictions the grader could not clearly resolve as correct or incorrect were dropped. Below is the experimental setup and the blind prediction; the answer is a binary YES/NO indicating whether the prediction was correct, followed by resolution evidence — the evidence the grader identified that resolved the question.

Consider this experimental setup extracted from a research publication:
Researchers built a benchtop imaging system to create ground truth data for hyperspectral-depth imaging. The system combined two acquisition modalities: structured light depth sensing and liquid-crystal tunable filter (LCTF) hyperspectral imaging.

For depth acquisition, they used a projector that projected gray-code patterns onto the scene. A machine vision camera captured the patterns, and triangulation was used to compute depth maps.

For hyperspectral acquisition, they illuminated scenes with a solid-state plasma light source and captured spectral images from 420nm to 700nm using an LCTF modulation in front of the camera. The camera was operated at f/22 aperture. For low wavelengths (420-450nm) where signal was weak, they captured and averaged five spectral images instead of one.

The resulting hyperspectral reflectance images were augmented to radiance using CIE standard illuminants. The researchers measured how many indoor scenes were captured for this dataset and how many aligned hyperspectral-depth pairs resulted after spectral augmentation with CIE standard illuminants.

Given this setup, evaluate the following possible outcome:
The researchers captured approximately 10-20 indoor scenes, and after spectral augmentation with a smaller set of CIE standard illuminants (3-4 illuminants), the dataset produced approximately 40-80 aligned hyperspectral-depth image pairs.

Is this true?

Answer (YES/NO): NO